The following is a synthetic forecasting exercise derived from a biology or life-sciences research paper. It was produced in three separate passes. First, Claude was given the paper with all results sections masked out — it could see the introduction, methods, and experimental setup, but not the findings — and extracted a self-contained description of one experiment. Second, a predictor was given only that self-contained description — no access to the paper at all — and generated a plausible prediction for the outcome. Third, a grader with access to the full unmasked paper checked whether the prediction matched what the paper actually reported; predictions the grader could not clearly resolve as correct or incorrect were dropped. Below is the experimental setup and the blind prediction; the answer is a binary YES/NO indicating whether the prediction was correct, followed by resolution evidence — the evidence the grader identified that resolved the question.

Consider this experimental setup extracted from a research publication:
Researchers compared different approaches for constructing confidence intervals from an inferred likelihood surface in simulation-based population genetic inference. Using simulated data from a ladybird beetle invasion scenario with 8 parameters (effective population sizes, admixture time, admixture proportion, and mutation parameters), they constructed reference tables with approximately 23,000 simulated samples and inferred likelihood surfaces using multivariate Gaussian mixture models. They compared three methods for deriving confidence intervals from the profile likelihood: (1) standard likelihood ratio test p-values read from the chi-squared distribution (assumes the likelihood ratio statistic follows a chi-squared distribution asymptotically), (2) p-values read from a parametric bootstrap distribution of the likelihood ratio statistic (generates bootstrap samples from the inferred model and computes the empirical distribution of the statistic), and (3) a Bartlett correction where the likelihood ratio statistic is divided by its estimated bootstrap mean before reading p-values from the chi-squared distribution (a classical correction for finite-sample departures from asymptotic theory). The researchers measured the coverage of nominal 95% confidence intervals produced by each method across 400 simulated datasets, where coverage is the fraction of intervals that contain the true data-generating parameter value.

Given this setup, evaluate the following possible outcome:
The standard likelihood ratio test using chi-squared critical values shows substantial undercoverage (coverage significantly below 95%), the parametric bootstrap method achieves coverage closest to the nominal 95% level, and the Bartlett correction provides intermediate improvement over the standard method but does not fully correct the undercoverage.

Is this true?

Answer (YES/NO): NO